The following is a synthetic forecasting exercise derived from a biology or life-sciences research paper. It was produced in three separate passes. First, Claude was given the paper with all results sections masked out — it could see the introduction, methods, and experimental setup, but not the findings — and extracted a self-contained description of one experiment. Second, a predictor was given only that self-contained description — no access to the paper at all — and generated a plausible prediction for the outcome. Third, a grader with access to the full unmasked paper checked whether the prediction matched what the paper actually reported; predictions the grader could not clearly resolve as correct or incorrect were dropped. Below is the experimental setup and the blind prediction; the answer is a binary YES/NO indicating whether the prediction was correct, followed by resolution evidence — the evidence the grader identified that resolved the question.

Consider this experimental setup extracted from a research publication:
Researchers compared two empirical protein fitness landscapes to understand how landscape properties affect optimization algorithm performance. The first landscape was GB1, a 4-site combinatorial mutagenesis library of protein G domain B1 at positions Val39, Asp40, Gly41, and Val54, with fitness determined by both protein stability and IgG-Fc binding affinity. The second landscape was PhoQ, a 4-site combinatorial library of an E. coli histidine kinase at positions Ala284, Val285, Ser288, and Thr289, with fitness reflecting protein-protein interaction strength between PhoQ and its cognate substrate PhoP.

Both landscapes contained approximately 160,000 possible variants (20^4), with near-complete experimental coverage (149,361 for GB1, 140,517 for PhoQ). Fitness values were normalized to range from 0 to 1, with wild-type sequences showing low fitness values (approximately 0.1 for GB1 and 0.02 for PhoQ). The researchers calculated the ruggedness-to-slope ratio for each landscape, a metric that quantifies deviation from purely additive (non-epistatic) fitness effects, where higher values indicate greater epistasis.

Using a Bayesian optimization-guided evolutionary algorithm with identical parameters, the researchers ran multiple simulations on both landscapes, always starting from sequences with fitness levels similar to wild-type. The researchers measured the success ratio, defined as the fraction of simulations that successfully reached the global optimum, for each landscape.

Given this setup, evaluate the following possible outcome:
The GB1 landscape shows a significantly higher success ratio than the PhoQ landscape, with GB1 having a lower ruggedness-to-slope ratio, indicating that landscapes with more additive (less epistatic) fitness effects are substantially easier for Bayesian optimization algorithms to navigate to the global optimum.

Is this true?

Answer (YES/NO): NO